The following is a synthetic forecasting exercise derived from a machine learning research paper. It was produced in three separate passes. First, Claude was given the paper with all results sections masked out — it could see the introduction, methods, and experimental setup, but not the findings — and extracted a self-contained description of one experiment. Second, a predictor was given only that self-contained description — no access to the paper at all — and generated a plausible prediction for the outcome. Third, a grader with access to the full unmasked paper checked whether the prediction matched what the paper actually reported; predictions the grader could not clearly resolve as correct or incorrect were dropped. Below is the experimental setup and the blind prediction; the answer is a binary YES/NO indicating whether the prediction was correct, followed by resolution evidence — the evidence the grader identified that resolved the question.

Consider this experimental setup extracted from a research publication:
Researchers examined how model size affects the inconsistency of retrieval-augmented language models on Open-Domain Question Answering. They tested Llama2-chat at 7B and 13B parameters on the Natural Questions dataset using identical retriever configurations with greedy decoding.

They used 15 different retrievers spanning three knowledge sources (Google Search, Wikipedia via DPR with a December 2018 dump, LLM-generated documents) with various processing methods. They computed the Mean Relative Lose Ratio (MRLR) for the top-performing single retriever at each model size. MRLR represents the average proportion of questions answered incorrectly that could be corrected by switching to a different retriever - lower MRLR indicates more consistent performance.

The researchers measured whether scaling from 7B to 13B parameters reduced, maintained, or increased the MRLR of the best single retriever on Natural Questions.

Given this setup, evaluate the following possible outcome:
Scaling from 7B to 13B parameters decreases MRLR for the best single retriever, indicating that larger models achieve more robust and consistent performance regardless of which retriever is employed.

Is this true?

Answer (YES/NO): NO